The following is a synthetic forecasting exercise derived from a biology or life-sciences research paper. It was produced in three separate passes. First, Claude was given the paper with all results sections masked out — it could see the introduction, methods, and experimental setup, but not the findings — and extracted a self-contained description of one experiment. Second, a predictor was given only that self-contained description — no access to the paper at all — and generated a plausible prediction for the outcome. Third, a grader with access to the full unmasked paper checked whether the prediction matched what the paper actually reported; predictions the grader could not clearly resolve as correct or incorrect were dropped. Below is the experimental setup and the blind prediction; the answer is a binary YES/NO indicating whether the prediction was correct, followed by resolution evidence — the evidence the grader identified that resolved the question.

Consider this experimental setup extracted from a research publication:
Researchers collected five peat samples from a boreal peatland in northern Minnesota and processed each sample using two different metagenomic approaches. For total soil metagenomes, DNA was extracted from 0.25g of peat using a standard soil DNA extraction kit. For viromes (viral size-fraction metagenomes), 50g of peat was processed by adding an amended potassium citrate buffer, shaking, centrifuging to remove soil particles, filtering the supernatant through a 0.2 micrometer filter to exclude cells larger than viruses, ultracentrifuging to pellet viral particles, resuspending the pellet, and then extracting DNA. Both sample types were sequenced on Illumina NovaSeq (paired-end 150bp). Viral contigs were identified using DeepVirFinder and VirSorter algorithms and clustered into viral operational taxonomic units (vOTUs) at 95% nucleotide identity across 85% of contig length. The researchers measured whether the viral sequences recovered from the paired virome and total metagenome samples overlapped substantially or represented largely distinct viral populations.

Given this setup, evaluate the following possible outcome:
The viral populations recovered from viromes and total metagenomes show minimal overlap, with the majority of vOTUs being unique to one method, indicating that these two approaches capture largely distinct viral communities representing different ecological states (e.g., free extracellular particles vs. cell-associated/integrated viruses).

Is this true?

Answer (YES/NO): NO